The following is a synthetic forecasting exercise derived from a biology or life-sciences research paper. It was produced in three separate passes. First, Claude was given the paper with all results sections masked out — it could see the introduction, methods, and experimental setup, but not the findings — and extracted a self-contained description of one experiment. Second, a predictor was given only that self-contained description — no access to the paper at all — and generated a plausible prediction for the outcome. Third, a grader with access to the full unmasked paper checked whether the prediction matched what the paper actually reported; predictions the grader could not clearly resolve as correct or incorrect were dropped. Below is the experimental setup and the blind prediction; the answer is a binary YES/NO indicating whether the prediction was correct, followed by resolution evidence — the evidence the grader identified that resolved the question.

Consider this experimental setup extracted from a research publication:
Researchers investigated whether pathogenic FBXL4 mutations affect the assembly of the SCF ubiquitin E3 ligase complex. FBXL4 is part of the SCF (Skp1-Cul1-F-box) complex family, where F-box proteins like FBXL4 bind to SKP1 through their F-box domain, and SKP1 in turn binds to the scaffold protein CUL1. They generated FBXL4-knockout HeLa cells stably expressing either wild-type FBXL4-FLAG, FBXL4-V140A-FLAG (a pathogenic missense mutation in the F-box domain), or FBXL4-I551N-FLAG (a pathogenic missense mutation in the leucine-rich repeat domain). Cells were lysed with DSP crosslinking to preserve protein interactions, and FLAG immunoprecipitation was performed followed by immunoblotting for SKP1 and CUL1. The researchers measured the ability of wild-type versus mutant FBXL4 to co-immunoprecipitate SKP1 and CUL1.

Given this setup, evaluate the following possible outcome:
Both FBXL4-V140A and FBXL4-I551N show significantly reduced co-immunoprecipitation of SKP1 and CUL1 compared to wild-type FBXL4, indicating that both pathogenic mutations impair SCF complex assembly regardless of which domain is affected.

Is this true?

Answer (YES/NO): NO